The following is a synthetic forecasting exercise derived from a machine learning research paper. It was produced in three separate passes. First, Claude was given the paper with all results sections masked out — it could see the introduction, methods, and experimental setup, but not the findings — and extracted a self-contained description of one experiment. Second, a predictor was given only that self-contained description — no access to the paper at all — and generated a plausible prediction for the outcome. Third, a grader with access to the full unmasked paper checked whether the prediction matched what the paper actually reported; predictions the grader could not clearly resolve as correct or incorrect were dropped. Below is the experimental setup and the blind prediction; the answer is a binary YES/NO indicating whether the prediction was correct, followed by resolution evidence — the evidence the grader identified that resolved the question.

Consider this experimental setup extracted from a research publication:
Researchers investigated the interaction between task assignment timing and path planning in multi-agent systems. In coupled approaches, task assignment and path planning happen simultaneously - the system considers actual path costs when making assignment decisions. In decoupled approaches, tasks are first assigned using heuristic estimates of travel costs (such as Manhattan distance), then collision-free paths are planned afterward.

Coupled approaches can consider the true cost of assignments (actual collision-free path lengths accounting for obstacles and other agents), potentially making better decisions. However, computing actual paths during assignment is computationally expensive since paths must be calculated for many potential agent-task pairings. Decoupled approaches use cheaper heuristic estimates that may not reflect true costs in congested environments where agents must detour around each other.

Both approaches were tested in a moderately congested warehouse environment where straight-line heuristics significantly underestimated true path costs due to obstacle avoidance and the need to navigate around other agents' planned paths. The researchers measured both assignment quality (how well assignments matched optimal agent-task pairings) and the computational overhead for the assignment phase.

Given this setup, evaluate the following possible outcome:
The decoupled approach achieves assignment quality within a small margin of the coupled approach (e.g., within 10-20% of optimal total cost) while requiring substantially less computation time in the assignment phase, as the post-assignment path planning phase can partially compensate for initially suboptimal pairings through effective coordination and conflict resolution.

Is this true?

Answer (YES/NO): YES